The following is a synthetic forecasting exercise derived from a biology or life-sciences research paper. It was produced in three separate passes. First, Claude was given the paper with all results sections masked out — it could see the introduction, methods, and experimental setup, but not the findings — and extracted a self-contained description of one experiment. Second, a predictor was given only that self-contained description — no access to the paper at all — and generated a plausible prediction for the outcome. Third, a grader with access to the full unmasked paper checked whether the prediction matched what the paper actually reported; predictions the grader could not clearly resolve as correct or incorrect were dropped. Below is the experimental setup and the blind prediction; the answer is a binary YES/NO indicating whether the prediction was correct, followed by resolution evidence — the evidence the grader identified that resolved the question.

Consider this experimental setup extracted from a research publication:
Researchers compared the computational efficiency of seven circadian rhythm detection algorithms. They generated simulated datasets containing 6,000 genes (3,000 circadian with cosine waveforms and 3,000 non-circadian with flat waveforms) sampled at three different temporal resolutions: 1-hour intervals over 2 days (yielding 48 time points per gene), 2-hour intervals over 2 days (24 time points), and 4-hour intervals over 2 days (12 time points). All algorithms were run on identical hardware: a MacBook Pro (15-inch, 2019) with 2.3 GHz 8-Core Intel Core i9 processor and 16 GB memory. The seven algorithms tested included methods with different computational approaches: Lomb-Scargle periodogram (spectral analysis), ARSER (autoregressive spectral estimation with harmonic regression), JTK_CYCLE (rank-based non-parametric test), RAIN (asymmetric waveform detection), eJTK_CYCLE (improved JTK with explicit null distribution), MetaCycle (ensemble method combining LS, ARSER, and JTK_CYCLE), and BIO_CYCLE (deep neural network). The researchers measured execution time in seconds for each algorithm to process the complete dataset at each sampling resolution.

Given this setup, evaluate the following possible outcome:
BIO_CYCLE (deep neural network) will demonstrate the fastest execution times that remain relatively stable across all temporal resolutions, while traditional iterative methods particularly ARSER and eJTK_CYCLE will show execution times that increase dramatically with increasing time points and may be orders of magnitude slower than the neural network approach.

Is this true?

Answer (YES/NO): NO